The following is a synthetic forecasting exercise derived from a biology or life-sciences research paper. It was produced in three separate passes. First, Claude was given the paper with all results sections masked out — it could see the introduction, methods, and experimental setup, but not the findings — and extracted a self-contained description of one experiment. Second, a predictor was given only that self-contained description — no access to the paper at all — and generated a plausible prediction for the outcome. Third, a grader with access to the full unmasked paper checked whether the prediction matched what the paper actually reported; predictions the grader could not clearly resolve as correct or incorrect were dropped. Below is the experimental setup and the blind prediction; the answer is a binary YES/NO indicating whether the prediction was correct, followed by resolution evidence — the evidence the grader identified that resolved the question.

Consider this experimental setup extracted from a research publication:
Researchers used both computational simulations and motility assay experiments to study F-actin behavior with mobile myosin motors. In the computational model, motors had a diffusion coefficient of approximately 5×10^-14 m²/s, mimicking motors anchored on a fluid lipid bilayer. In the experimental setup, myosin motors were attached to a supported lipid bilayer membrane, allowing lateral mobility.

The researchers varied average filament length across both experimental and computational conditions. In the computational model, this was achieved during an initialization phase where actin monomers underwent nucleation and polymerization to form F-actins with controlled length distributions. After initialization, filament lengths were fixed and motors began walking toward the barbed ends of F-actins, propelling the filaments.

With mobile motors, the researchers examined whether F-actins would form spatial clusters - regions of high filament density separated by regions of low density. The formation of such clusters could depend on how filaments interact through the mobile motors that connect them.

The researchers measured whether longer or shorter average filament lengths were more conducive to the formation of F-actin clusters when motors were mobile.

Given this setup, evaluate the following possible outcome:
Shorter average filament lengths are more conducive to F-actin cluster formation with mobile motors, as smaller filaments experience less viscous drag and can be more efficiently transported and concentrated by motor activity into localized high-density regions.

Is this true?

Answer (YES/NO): YES